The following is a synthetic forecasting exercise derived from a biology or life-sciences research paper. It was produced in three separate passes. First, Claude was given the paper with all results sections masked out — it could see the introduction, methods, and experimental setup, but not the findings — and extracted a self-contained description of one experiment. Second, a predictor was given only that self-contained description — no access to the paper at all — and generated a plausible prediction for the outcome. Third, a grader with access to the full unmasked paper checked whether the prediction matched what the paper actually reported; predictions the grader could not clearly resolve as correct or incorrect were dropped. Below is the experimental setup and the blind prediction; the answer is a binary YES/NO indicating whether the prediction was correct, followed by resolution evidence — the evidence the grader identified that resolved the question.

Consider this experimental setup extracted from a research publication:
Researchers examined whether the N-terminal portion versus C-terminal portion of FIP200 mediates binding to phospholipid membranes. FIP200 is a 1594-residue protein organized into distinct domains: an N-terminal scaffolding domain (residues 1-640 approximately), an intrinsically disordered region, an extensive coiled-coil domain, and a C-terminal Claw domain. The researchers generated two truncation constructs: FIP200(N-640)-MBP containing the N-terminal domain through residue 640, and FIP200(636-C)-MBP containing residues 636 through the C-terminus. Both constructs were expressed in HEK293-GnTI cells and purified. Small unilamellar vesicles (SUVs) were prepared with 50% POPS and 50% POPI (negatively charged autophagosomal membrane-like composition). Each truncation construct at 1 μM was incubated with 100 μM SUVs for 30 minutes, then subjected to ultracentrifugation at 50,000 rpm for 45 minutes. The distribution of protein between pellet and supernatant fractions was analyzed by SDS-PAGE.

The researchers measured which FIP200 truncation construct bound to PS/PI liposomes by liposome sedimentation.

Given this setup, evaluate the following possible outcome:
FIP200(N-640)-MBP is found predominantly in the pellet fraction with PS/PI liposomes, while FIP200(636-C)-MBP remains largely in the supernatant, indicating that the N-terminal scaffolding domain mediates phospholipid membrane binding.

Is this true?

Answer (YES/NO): NO